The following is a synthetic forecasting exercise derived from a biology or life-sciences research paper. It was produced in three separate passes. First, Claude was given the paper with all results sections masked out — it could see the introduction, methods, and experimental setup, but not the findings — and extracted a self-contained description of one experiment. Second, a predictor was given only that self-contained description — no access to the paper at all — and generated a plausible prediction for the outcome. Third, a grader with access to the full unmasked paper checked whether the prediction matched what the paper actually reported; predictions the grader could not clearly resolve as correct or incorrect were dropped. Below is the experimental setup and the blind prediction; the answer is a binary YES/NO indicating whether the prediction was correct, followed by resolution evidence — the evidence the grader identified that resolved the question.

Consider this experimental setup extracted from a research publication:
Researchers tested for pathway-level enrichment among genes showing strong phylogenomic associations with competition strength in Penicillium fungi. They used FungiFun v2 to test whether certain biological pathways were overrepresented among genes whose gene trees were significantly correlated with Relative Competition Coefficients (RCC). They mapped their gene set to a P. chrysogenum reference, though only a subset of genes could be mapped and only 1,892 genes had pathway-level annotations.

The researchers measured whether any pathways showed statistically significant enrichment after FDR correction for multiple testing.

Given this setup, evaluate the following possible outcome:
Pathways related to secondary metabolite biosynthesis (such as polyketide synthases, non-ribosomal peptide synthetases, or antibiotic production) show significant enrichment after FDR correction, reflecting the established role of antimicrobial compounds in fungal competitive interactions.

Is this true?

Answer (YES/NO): NO